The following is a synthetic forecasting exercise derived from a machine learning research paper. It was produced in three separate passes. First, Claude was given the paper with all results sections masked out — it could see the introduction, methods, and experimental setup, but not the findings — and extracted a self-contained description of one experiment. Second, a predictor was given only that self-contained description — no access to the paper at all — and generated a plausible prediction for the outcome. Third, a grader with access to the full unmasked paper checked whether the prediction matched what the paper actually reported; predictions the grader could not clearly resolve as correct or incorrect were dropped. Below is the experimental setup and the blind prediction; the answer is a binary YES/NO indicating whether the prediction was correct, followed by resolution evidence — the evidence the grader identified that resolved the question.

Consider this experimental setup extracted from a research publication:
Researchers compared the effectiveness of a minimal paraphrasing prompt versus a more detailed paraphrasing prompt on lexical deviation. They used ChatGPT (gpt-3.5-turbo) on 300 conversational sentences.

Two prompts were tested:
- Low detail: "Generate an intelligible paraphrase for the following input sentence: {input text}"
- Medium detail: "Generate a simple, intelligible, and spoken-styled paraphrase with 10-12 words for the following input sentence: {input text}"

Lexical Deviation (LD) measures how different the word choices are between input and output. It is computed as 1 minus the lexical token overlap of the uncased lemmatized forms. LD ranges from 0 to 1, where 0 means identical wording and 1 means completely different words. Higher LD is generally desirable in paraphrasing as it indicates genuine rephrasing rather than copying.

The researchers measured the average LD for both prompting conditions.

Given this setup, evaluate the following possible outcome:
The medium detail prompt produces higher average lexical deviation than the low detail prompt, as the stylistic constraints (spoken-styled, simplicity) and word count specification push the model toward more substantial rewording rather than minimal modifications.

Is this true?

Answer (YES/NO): NO